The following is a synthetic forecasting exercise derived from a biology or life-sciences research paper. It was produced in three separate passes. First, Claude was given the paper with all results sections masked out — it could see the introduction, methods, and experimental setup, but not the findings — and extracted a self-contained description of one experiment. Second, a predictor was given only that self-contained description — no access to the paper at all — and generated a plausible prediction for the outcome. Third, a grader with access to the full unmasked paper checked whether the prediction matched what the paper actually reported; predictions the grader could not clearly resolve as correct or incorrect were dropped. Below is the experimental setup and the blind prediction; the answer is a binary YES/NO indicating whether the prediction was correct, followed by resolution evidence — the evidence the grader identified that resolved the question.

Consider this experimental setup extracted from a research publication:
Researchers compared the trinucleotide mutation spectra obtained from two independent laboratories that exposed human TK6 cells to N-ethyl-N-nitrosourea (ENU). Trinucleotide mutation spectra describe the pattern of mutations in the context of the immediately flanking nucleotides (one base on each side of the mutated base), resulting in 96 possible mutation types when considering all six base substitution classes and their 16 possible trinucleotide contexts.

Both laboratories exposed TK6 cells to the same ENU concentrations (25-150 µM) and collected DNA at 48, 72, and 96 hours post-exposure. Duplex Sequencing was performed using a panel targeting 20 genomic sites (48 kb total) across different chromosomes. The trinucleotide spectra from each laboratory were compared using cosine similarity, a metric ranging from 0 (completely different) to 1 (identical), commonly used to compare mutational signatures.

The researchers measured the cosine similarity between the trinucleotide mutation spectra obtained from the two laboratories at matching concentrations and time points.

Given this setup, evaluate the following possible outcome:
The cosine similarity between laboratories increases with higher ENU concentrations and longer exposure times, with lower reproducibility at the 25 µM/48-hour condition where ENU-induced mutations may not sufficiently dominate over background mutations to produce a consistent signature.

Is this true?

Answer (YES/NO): NO